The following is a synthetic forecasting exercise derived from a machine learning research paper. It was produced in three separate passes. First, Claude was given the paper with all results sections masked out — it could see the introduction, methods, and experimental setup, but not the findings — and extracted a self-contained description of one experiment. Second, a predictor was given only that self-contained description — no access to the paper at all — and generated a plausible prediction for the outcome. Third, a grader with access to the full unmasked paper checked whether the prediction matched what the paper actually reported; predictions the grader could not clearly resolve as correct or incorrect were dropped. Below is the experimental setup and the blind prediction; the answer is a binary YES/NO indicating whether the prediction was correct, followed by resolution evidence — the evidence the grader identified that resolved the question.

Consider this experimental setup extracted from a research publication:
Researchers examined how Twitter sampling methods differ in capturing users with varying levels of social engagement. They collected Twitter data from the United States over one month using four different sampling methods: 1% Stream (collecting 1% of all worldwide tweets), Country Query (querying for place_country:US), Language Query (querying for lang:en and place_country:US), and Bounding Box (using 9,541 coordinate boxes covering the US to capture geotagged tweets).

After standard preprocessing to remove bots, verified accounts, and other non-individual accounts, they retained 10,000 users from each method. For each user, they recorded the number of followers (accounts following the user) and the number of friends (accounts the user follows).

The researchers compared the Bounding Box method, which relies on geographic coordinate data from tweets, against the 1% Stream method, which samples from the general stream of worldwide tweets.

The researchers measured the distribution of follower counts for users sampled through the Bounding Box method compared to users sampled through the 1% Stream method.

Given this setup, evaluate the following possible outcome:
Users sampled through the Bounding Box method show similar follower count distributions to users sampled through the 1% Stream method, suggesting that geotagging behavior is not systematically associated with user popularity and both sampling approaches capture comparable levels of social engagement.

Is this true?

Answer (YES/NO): NO